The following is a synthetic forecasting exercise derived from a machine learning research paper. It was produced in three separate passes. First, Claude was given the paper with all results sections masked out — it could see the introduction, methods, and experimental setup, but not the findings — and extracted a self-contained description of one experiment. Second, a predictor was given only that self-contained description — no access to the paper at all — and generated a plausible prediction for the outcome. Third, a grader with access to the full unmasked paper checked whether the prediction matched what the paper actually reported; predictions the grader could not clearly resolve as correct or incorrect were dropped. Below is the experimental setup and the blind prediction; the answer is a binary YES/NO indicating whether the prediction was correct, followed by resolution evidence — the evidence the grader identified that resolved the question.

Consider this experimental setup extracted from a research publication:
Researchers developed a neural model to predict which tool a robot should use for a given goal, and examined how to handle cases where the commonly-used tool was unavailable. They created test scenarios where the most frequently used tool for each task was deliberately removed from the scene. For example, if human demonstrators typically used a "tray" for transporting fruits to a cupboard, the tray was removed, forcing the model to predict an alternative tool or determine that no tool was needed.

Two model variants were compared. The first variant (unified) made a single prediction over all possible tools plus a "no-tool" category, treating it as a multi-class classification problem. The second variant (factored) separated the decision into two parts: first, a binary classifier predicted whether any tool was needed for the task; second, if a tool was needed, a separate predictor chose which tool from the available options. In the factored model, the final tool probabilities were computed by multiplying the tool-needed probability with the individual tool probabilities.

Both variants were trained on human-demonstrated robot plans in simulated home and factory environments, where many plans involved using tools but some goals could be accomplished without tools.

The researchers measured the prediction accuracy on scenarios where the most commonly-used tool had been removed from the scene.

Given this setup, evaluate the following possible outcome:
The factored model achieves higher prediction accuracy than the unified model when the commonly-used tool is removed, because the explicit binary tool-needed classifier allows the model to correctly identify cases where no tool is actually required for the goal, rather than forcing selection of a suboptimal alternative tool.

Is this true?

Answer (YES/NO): YES